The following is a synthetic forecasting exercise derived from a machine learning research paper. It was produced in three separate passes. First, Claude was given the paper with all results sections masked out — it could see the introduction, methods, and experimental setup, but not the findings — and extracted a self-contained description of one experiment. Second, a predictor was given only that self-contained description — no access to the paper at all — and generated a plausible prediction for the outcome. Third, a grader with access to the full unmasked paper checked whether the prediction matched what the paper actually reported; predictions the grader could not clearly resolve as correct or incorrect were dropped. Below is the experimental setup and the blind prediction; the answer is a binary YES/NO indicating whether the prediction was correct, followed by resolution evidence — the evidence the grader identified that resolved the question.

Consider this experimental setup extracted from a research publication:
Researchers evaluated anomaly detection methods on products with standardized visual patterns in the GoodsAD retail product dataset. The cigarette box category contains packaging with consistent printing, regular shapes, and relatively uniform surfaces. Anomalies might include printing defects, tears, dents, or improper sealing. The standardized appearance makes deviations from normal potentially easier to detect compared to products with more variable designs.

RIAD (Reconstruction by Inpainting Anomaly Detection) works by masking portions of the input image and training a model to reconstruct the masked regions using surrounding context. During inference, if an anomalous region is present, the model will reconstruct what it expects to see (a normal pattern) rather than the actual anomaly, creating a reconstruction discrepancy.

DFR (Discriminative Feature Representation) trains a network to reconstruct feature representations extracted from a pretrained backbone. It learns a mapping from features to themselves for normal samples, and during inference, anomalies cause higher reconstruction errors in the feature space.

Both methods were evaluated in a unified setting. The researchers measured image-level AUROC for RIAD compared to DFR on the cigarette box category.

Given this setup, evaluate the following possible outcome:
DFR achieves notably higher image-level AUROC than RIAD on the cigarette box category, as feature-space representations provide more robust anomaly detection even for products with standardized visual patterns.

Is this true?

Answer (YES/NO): NO